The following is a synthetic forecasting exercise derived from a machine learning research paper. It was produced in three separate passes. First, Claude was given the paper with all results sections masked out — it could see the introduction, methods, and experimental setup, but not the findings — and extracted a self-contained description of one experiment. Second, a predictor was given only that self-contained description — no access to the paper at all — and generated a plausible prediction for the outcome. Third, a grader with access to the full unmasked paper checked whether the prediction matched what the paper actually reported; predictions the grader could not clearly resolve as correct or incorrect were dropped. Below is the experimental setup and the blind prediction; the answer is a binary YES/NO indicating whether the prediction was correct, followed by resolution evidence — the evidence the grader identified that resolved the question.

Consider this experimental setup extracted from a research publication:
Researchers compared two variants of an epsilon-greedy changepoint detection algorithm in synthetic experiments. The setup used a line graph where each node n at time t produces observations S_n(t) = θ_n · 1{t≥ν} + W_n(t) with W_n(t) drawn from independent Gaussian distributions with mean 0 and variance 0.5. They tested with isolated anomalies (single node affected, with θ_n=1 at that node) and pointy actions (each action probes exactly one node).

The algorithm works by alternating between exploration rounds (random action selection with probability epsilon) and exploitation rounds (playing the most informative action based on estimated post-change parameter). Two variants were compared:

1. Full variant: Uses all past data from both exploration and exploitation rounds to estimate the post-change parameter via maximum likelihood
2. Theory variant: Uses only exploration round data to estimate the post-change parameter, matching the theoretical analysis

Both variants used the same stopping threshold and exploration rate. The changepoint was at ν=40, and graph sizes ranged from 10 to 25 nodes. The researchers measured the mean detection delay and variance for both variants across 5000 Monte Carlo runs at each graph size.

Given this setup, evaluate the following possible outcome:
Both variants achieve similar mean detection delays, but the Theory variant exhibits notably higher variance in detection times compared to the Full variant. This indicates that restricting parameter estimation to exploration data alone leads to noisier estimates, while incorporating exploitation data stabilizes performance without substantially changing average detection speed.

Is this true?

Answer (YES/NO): NO